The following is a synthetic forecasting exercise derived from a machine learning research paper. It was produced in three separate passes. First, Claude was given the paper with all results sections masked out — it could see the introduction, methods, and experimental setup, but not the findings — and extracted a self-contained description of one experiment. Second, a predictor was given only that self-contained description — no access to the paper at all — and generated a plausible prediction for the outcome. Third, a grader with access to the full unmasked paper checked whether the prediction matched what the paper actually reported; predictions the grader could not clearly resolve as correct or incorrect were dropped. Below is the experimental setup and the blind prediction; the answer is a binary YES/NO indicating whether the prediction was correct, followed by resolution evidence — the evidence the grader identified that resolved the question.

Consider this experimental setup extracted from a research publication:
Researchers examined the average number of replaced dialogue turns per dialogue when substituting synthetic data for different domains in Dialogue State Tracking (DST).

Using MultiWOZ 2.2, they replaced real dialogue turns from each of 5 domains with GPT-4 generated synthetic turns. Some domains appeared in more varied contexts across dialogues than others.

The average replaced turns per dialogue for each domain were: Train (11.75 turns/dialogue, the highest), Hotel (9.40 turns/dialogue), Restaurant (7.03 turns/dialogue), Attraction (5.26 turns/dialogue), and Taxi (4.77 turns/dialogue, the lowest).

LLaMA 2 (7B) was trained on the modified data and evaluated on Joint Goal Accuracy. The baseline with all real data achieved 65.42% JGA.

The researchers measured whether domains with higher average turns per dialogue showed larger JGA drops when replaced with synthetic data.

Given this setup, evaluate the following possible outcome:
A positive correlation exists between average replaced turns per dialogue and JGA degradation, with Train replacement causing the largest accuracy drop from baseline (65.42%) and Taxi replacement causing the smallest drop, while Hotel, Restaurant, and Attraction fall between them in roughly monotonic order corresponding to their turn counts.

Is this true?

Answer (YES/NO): YES